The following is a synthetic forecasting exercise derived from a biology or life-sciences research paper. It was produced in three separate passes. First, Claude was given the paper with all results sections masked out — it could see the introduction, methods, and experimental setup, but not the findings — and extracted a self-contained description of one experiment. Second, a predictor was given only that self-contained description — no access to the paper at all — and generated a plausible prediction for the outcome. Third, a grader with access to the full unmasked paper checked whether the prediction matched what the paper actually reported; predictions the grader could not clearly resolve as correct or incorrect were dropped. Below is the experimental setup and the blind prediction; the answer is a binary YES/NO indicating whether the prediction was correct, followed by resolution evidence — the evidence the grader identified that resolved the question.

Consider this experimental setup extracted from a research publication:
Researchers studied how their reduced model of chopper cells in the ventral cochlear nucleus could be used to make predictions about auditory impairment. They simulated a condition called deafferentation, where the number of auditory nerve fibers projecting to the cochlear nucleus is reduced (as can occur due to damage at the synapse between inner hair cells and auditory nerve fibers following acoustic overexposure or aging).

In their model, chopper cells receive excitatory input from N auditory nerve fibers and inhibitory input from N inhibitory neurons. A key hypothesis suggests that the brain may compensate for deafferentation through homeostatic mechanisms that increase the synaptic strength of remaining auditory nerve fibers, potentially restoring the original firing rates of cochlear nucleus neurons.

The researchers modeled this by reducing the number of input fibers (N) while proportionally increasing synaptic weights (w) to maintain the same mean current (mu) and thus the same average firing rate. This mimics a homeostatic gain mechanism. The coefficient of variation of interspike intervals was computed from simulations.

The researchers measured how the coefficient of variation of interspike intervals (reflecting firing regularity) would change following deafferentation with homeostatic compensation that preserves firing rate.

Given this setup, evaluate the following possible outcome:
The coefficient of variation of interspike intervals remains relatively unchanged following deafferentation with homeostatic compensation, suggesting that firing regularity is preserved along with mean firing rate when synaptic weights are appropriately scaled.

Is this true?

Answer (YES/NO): NO